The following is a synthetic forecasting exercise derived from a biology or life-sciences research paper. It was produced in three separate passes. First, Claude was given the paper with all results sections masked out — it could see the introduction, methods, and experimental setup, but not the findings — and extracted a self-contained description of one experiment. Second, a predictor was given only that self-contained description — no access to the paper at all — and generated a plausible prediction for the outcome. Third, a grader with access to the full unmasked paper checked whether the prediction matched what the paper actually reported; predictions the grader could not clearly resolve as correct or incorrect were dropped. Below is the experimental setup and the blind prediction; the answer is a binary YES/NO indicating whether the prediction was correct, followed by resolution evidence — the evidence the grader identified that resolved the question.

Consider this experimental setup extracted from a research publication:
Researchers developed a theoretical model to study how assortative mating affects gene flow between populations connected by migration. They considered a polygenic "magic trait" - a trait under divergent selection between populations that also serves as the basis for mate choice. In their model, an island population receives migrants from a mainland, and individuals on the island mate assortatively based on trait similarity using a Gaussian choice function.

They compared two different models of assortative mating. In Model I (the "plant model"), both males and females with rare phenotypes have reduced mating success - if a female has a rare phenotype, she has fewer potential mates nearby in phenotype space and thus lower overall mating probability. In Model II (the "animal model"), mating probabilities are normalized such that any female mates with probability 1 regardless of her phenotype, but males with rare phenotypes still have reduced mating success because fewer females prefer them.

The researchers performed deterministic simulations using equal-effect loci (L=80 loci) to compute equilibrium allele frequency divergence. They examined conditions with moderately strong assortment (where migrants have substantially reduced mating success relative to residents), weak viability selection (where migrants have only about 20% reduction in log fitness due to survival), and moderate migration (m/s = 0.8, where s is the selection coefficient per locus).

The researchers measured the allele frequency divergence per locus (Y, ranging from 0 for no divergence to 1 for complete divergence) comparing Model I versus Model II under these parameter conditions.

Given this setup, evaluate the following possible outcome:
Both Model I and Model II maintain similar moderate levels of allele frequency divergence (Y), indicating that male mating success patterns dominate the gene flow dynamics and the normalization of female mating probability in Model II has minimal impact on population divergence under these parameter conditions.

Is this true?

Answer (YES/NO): NO